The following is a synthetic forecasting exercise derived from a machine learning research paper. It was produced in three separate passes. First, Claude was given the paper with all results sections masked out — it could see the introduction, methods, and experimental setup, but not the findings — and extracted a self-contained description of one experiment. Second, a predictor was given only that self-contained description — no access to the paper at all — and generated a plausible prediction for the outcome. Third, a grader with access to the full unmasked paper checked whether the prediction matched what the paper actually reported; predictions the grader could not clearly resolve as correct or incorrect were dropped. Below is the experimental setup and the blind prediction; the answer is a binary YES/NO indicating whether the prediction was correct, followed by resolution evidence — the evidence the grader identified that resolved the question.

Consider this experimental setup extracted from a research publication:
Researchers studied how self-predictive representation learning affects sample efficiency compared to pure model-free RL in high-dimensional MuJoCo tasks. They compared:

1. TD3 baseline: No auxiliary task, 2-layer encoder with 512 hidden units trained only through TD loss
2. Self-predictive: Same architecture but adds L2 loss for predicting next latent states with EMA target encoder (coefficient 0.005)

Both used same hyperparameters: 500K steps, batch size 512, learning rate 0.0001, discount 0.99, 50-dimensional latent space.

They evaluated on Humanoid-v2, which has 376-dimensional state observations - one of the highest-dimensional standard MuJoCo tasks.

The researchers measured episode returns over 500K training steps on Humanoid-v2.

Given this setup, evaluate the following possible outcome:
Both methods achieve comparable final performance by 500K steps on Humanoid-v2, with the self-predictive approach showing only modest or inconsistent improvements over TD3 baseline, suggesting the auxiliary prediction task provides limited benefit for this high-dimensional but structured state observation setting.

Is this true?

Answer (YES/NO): YES